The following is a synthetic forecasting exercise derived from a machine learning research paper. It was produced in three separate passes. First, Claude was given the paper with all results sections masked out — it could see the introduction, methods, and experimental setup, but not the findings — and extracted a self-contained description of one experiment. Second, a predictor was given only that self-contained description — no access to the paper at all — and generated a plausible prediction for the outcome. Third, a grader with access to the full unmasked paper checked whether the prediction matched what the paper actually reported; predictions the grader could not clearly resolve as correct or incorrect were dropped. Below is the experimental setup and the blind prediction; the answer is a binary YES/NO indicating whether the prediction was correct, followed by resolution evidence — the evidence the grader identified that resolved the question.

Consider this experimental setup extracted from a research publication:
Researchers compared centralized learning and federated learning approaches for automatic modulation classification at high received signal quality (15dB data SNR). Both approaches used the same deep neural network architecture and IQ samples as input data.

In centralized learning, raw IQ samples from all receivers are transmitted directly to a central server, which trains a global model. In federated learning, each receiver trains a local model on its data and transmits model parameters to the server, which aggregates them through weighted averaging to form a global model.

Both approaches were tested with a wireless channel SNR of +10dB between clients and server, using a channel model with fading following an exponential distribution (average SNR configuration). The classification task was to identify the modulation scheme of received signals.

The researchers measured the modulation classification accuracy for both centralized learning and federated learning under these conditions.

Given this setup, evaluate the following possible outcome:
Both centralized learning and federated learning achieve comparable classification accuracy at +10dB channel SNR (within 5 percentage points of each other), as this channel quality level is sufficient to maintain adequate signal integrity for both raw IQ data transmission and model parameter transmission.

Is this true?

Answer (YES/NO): YES